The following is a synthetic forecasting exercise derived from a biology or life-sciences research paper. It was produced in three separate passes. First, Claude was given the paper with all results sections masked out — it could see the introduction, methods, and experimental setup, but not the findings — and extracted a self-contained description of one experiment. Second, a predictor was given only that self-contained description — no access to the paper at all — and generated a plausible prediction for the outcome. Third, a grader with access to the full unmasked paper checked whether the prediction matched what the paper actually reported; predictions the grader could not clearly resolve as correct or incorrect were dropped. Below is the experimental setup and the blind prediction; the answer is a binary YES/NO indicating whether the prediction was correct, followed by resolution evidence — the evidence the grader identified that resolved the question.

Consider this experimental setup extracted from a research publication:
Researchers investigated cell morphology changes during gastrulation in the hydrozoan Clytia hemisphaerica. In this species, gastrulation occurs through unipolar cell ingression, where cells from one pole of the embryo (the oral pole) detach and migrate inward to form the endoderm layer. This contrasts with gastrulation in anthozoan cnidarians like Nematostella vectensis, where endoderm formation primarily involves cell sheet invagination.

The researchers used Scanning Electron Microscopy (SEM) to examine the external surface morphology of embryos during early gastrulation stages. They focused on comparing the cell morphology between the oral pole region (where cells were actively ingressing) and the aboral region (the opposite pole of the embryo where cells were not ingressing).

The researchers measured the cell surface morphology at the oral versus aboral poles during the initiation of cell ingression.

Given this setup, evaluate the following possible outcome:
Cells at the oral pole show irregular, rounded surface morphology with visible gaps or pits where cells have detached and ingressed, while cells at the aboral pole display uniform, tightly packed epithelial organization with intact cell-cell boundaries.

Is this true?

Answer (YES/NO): NO